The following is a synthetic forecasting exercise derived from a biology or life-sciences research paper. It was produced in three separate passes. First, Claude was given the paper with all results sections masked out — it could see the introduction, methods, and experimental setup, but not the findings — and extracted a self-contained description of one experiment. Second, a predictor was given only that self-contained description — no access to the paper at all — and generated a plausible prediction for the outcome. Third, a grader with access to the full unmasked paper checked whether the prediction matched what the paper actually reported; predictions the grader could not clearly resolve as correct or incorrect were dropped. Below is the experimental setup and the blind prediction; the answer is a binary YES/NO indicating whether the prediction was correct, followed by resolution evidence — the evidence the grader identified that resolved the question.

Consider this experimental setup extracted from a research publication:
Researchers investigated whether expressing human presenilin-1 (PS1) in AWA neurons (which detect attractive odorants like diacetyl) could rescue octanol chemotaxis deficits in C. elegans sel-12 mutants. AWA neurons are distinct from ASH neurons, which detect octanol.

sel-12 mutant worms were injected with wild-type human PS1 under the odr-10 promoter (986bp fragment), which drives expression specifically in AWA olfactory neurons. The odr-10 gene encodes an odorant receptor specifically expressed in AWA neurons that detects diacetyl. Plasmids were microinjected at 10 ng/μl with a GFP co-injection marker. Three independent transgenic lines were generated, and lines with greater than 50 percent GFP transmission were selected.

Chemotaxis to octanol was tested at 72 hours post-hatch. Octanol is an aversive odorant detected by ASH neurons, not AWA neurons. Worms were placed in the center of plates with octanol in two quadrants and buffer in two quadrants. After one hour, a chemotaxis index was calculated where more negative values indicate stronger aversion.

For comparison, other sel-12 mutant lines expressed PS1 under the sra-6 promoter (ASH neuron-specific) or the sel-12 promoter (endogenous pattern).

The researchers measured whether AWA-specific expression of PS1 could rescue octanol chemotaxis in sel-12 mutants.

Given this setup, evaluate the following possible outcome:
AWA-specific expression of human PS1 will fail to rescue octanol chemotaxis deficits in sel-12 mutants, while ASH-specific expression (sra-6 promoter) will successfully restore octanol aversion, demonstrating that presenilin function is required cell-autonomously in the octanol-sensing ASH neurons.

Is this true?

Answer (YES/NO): YES